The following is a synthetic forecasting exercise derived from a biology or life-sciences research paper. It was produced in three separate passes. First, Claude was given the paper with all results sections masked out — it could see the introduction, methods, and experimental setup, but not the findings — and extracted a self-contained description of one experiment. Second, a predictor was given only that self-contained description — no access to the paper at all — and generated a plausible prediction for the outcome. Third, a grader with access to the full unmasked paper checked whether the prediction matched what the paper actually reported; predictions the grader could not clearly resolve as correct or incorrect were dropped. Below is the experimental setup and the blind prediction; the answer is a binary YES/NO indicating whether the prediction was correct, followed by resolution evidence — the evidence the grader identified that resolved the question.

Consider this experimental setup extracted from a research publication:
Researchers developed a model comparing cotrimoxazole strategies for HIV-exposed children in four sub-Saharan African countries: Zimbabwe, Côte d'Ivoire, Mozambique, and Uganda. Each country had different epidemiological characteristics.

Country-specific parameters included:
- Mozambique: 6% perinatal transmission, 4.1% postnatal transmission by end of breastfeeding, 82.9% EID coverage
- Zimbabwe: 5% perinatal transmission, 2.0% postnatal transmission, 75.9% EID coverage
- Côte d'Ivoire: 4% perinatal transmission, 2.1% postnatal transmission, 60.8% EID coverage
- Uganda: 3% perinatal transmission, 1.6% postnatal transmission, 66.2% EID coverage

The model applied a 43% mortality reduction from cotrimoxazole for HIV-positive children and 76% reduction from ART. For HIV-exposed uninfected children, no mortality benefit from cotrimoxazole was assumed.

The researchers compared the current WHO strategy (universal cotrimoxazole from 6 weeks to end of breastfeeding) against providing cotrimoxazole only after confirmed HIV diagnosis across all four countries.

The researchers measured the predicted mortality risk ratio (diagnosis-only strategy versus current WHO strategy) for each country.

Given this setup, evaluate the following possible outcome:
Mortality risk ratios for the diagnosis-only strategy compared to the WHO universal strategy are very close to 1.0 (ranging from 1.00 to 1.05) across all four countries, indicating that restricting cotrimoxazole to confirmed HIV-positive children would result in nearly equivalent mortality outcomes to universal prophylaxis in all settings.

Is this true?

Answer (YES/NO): NO